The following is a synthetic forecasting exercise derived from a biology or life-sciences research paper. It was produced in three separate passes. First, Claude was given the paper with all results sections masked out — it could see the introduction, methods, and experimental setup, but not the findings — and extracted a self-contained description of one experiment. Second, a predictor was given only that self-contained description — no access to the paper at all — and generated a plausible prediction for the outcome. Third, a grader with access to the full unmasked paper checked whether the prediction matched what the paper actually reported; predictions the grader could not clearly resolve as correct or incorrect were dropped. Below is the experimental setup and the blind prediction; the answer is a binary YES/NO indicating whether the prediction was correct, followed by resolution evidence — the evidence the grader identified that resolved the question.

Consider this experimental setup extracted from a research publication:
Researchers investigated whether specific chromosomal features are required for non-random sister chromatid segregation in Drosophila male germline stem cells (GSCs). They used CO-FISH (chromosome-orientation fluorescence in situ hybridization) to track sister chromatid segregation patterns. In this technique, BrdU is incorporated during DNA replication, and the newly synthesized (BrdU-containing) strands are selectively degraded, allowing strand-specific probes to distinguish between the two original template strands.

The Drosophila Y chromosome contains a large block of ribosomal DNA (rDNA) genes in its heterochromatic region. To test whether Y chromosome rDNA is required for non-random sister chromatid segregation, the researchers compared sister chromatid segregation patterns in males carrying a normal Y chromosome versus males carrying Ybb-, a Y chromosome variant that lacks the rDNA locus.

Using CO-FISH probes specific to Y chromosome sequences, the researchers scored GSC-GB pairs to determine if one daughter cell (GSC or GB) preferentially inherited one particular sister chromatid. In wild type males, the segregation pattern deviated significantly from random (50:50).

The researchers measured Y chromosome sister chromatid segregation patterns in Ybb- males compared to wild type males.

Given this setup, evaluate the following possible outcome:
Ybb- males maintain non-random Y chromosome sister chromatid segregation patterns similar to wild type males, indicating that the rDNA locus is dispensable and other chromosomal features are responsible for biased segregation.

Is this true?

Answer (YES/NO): NO